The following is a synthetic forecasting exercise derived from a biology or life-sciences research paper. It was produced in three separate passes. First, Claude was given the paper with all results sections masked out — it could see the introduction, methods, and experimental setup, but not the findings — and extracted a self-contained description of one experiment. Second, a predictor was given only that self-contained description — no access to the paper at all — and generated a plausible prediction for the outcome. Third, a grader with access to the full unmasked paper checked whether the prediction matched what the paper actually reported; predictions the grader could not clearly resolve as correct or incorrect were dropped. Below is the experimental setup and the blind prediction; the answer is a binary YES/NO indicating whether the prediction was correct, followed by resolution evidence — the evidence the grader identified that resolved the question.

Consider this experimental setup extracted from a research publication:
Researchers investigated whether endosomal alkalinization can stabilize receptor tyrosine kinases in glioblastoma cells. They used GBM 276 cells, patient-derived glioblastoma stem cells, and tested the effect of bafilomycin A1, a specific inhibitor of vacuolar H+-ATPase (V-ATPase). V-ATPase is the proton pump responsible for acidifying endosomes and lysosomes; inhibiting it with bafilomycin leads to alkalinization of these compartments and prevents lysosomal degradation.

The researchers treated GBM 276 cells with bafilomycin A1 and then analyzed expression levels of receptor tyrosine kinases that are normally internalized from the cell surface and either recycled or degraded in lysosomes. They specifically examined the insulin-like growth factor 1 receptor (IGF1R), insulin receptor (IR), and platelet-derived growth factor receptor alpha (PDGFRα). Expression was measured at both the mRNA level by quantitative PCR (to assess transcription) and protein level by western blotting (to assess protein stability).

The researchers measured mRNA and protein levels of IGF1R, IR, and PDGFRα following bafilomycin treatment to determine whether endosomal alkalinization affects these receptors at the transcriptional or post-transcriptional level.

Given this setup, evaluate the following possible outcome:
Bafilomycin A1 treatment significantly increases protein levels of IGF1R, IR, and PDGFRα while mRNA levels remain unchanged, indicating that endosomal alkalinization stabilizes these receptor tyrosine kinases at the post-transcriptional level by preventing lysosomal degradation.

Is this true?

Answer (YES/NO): NO